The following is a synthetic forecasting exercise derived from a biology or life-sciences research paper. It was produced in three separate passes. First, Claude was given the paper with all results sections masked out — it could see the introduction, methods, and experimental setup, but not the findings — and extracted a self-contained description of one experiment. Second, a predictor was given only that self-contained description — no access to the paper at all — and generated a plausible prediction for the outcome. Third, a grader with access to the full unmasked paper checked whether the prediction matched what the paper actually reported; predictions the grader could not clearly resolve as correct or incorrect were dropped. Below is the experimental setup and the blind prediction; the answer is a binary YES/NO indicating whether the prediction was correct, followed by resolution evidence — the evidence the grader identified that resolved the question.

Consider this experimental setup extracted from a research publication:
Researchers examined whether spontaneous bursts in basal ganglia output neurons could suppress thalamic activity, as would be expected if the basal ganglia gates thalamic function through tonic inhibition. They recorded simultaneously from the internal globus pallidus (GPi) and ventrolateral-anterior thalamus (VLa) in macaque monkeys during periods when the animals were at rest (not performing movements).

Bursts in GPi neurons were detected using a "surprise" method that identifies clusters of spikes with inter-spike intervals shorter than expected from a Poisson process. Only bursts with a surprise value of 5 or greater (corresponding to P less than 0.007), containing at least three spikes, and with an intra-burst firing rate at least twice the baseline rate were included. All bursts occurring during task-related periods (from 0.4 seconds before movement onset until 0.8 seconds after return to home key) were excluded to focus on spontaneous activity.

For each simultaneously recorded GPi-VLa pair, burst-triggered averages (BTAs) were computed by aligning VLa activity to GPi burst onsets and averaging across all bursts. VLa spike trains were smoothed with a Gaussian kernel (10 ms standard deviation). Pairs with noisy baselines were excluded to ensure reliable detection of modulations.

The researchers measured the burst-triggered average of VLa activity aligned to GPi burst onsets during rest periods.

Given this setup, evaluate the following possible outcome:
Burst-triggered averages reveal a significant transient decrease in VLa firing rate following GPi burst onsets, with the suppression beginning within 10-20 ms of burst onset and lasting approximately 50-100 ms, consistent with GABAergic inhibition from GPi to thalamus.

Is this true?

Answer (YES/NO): NO